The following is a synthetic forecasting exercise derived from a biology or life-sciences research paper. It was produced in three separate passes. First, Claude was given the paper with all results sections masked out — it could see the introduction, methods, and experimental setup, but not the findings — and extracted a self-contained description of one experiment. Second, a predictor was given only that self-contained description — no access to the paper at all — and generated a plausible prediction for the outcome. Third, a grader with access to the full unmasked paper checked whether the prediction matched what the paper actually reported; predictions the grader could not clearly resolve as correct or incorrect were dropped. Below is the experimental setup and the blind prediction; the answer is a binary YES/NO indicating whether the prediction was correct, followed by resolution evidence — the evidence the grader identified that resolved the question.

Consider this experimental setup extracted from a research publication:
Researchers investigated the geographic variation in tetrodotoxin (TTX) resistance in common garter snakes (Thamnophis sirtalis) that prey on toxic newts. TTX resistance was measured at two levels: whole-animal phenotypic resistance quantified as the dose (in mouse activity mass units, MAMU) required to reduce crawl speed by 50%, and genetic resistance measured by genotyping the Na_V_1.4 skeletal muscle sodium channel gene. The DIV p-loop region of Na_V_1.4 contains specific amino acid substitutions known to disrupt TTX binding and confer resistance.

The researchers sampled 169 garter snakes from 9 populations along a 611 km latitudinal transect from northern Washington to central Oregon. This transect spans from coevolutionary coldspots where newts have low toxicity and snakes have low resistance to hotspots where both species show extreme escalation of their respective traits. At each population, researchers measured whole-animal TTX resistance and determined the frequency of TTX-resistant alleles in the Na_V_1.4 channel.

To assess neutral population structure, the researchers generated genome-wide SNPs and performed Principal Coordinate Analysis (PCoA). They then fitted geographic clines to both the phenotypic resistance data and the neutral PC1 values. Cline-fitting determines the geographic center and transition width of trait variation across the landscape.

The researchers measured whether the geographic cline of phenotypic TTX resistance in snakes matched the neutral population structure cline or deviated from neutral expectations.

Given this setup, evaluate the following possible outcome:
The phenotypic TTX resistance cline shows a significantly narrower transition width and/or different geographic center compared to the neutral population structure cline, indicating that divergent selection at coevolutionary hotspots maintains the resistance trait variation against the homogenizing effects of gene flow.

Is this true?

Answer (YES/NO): YES